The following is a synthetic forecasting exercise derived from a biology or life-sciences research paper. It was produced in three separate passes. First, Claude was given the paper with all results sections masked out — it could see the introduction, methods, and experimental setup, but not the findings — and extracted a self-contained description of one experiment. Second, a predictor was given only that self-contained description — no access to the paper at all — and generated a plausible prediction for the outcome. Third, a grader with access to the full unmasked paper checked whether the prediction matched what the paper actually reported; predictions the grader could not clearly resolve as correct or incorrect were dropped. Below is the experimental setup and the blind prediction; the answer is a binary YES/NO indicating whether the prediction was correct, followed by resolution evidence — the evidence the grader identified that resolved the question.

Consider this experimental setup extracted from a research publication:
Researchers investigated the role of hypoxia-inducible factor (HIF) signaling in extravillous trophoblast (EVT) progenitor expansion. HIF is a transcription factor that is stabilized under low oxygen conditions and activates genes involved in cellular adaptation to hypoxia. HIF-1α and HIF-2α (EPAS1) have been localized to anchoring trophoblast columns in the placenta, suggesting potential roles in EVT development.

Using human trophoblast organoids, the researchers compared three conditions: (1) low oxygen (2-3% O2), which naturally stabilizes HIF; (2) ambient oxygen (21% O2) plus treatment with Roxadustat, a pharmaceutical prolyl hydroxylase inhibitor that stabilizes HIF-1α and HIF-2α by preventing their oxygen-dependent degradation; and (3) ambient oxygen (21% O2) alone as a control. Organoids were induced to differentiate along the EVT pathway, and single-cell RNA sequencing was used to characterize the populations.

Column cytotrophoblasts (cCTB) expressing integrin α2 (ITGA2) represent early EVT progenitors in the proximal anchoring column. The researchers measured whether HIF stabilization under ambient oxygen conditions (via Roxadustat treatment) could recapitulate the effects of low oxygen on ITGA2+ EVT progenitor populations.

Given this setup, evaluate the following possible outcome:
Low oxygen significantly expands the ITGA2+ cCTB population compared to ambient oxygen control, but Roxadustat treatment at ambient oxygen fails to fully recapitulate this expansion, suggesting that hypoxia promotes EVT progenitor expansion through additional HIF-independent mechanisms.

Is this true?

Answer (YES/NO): YES